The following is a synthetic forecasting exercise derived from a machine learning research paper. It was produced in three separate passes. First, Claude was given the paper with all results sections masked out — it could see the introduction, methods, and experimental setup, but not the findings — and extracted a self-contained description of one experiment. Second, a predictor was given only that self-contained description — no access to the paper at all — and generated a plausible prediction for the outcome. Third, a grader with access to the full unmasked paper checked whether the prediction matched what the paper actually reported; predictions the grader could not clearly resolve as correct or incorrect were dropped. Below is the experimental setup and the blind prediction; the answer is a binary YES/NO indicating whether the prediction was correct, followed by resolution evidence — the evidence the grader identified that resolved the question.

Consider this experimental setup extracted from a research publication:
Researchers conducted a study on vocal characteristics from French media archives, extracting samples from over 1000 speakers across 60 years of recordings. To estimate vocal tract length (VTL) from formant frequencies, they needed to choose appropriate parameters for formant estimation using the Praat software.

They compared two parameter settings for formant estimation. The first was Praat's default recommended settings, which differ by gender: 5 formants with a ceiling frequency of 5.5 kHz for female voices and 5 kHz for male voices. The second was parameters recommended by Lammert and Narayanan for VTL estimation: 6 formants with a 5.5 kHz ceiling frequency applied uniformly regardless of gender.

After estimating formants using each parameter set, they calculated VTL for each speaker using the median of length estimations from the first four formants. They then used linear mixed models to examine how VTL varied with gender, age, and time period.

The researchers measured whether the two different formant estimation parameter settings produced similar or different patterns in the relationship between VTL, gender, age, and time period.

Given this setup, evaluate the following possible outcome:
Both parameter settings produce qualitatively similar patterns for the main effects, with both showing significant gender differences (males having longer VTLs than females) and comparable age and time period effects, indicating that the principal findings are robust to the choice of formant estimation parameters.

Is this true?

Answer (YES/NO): NO